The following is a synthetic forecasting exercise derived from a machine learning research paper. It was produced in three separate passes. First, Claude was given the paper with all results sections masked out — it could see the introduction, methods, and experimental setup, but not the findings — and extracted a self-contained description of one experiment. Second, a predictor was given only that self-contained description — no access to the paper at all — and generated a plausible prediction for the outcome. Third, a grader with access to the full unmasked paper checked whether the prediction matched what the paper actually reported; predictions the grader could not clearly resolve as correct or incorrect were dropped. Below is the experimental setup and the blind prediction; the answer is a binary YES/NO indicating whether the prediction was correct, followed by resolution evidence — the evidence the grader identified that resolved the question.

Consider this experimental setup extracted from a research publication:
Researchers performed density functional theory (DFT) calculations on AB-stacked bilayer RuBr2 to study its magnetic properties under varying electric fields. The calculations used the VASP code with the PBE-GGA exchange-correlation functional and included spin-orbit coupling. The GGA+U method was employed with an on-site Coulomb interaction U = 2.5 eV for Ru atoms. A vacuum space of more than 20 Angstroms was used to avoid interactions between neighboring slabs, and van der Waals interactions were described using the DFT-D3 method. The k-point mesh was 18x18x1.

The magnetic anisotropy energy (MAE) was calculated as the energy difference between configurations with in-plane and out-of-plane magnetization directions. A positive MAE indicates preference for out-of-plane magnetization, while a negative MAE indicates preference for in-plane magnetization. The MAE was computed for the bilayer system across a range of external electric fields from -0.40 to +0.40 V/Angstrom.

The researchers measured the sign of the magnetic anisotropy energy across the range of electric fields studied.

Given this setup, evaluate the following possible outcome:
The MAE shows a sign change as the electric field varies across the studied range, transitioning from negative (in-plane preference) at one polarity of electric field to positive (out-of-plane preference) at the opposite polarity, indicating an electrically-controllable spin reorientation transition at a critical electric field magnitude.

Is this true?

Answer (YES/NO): NO